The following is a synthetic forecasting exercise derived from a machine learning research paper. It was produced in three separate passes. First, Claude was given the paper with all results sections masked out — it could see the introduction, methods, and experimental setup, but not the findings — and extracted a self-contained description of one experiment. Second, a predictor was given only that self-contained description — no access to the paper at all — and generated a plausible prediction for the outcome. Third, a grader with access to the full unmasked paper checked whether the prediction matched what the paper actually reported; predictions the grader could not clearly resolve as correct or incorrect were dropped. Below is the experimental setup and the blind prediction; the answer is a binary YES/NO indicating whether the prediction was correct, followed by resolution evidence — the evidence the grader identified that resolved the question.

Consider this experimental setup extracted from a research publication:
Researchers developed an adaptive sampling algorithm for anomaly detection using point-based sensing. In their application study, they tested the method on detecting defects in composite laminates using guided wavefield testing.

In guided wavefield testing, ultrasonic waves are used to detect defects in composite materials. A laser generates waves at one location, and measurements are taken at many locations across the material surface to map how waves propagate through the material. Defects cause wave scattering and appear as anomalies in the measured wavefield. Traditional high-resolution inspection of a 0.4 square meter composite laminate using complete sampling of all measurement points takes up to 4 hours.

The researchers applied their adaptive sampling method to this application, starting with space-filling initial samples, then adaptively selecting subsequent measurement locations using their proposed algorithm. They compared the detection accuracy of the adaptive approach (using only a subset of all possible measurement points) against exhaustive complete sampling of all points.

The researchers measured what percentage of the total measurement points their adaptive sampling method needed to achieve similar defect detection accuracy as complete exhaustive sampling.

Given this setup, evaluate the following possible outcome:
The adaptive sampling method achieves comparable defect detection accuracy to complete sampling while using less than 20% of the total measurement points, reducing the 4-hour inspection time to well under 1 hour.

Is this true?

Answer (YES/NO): YES